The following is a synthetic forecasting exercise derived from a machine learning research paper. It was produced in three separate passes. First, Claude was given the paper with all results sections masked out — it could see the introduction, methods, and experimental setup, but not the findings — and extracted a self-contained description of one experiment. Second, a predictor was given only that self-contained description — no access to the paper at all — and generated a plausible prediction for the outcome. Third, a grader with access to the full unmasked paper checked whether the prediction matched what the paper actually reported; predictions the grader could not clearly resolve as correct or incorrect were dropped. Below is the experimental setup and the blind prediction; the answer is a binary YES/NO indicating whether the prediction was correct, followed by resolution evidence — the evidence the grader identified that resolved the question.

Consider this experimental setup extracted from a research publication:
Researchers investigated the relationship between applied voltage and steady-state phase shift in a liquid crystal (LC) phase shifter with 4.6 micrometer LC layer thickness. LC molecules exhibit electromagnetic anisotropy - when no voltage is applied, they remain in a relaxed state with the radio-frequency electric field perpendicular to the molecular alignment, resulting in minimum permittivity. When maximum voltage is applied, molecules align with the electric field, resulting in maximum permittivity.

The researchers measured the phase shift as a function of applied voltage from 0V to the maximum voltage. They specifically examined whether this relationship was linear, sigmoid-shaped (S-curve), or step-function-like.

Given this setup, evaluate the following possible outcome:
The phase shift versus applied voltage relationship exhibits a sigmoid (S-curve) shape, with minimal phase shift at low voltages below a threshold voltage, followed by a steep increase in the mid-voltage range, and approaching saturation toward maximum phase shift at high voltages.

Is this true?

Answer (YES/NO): NO